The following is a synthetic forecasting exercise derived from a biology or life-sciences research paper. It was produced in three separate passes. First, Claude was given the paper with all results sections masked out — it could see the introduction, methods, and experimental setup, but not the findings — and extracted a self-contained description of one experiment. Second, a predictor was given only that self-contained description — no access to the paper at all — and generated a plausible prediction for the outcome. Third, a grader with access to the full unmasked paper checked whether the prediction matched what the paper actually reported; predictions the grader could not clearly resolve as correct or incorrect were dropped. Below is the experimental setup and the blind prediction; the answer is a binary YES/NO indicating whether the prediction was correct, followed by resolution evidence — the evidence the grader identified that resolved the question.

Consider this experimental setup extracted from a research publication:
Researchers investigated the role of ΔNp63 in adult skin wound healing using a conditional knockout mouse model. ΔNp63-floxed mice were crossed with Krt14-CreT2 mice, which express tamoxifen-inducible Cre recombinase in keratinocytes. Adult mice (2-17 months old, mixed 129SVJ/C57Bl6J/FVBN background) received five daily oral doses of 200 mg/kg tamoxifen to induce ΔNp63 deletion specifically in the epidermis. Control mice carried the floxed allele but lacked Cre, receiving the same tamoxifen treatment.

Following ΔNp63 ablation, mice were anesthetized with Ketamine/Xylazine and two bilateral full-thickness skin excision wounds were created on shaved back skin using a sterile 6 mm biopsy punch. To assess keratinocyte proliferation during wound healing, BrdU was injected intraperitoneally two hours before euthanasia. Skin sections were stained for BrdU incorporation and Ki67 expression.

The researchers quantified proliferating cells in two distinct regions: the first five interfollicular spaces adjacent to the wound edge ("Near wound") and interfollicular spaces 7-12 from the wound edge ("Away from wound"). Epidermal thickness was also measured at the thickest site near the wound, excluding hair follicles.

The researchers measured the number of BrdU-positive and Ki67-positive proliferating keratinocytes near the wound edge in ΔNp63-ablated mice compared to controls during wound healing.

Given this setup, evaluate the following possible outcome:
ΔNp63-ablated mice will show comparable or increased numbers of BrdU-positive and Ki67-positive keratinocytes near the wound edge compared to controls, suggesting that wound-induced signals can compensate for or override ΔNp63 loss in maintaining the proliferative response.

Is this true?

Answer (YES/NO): YES